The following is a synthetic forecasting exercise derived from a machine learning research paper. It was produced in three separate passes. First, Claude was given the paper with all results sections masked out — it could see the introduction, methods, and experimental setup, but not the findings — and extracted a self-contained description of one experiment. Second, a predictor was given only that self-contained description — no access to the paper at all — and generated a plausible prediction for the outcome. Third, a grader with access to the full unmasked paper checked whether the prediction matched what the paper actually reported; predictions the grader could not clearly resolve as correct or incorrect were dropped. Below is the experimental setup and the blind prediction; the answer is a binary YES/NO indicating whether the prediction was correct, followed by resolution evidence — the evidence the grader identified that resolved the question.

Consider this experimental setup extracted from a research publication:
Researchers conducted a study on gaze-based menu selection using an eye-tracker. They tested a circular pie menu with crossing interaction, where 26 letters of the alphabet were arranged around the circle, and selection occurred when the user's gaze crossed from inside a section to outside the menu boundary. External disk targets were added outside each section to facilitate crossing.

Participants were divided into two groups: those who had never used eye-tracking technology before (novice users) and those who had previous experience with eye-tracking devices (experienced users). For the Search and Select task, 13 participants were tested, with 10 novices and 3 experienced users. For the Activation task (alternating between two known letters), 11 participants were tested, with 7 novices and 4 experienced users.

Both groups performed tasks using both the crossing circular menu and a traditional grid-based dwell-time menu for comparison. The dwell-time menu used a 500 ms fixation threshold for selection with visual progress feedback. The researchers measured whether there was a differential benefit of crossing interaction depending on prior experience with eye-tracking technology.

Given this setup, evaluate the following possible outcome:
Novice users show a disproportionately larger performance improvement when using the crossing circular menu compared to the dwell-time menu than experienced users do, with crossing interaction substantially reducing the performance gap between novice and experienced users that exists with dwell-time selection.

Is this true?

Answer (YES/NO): NO